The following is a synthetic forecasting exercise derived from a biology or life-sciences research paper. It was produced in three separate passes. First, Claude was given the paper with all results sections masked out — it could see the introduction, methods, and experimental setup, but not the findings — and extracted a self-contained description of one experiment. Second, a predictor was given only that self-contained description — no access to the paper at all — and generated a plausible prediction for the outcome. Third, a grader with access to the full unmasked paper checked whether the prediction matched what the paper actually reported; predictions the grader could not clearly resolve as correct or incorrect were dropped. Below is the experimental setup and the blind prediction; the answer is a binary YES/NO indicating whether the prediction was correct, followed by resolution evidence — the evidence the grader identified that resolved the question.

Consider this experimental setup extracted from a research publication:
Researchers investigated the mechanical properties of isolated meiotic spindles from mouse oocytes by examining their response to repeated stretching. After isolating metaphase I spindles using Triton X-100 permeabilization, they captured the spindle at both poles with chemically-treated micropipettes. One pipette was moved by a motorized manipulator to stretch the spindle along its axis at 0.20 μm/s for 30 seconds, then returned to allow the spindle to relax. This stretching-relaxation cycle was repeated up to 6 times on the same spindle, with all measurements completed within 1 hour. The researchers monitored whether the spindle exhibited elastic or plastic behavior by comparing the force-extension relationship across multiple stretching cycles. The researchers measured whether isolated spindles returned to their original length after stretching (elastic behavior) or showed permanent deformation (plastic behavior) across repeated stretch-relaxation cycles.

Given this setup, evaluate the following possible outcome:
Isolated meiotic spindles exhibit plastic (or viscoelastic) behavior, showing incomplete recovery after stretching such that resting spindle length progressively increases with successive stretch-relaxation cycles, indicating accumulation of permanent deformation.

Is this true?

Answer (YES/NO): NO